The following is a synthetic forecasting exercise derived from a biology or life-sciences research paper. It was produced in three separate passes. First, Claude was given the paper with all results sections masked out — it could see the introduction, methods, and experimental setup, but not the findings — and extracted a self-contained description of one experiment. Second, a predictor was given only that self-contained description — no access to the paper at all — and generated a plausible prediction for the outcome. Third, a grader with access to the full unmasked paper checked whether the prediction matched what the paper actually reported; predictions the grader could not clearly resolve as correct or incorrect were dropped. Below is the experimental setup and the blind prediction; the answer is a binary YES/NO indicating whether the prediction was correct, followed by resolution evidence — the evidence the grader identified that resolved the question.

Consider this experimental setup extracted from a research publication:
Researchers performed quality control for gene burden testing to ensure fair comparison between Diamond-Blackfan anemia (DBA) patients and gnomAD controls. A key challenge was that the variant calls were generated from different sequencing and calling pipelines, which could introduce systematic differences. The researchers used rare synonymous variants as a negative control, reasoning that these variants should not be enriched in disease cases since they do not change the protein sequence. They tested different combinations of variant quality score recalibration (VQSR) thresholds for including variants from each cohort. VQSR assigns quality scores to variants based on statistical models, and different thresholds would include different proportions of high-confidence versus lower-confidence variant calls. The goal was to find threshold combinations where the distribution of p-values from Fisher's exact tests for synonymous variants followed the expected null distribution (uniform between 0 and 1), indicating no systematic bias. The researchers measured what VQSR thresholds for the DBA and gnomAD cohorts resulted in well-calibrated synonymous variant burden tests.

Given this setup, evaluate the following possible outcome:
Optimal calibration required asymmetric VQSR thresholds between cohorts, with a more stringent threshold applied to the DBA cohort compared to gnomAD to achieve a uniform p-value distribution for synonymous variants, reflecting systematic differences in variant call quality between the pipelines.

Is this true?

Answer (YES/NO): YES